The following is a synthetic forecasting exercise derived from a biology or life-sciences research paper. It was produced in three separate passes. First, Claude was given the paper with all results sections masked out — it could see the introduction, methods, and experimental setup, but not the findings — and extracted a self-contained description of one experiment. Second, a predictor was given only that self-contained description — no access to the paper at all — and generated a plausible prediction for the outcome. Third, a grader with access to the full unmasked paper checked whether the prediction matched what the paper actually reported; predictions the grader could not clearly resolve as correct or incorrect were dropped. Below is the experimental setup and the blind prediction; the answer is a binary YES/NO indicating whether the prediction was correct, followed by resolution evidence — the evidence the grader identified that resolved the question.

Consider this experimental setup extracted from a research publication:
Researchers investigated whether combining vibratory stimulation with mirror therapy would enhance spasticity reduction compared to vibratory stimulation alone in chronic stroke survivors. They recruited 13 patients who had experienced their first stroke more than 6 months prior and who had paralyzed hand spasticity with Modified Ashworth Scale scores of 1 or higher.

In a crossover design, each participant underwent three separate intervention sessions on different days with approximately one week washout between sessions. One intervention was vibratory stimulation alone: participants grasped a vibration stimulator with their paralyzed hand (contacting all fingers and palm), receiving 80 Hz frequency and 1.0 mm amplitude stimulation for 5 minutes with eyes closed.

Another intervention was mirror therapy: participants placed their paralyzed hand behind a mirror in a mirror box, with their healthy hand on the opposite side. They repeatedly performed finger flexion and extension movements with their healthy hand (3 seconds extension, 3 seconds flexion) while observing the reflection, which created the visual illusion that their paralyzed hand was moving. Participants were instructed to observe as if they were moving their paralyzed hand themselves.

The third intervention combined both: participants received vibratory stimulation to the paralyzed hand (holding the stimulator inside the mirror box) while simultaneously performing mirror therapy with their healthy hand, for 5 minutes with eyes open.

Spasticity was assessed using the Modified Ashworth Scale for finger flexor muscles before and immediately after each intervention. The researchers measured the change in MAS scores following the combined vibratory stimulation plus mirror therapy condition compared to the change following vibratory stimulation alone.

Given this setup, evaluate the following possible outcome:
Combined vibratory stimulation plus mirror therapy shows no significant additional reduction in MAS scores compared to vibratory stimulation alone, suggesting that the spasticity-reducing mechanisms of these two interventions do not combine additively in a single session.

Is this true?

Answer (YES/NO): YES